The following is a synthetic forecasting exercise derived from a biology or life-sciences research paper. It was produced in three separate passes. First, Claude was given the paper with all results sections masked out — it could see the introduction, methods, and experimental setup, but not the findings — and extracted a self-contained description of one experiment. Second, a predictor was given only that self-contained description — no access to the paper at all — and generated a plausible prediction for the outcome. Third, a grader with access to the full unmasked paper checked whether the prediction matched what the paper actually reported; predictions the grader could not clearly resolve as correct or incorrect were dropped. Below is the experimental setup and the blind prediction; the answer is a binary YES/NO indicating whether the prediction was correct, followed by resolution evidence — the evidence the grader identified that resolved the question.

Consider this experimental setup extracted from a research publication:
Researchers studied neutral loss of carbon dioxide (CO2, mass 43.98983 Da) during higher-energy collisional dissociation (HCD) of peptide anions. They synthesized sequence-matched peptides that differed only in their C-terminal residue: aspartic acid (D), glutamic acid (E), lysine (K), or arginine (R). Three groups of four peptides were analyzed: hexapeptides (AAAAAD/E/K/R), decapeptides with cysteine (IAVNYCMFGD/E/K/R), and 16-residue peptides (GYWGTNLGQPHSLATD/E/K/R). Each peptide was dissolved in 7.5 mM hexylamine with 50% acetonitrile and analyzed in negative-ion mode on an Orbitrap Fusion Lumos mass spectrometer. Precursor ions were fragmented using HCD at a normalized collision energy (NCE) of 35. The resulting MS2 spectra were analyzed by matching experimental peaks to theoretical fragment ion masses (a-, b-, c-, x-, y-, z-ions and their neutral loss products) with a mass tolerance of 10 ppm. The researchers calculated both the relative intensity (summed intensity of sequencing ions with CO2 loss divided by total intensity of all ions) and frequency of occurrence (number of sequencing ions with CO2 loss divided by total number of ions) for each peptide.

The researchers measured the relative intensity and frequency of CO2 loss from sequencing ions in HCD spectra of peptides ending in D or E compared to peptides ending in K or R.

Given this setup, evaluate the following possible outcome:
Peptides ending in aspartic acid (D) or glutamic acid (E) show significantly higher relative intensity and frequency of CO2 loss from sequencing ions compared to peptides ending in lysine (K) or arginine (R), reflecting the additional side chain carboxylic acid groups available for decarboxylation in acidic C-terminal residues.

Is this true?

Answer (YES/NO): NO